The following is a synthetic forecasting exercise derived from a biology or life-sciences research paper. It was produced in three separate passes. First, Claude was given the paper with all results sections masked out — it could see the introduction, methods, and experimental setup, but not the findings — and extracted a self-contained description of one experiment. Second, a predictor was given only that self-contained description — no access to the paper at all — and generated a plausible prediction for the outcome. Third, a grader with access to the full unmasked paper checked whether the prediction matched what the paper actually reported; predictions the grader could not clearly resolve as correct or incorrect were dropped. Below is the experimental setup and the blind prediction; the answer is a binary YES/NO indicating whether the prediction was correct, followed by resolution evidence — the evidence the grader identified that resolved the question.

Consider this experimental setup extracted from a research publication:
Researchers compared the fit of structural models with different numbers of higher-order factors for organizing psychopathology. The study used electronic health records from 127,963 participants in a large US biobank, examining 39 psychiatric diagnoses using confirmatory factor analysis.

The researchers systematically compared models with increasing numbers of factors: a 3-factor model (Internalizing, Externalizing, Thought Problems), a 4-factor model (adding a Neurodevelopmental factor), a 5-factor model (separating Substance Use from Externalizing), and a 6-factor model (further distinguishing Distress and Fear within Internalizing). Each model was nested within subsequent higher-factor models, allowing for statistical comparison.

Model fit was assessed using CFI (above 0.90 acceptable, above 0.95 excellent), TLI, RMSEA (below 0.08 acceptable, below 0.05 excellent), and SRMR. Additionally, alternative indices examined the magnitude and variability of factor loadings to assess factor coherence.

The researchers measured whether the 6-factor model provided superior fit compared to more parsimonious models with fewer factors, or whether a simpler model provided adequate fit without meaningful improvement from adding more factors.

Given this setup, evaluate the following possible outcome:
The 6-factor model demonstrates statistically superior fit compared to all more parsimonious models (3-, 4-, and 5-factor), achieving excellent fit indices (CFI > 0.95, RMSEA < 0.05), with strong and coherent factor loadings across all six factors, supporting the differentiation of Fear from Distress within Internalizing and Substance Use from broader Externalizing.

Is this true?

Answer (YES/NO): NO